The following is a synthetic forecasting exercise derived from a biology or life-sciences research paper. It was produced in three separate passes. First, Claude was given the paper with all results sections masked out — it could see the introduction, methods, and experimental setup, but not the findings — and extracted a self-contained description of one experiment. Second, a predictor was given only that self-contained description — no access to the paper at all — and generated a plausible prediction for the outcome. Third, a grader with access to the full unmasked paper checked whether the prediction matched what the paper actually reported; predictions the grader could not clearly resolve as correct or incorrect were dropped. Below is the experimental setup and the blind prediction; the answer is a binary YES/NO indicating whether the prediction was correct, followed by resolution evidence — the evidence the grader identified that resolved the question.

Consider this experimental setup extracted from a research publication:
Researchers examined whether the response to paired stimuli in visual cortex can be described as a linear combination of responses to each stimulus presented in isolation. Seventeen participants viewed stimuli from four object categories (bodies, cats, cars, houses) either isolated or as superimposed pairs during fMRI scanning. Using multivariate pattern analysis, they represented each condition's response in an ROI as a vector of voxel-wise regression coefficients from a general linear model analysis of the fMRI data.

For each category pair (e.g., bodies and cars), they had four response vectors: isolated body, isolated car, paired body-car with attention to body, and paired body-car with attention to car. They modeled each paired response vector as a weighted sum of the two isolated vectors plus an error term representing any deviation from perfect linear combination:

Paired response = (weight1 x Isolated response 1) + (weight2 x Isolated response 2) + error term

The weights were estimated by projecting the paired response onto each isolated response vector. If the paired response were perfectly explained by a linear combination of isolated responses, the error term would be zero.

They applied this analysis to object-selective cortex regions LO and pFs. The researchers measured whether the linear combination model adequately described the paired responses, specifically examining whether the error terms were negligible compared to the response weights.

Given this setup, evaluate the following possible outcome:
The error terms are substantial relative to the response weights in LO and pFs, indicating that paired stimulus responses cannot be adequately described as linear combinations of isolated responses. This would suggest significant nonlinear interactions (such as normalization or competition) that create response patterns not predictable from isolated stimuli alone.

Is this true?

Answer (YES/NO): NO